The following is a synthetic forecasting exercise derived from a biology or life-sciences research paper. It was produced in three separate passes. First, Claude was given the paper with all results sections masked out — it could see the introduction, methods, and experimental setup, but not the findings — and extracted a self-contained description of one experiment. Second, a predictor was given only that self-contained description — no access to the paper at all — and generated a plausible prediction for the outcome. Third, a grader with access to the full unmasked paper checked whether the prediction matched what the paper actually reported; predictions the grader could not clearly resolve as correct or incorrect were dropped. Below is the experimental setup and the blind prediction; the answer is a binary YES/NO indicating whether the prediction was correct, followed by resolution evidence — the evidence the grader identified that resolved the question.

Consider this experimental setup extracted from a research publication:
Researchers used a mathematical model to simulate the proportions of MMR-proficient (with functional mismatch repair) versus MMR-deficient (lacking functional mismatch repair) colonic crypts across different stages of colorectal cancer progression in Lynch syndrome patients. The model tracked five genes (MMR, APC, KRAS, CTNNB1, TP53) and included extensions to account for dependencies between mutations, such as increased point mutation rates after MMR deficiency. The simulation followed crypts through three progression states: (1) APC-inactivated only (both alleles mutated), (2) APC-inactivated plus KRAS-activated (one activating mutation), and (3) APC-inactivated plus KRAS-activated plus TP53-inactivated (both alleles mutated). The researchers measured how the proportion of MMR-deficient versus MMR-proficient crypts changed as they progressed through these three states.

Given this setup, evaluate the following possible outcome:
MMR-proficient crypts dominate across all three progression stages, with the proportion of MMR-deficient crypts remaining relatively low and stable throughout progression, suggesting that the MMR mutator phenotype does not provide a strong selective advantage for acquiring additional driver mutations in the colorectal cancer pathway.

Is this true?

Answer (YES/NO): NO